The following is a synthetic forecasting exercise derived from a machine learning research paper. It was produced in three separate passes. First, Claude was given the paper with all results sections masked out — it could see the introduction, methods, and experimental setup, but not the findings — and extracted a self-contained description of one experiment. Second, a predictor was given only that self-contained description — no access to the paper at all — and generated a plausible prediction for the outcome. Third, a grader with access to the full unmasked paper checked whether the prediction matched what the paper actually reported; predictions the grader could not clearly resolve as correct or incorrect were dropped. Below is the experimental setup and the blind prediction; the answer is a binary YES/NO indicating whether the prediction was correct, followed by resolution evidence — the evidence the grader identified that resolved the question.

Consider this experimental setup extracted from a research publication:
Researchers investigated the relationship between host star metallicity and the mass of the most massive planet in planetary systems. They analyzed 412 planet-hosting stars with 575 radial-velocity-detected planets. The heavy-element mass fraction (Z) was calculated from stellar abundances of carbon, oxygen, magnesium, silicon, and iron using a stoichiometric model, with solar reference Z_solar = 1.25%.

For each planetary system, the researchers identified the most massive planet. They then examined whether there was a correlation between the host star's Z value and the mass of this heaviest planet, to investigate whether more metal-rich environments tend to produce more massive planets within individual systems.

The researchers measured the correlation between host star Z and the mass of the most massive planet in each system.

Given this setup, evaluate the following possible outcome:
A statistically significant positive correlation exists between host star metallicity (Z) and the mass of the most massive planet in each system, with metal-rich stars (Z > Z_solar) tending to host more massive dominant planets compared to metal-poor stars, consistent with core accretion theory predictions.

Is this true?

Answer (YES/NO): YES